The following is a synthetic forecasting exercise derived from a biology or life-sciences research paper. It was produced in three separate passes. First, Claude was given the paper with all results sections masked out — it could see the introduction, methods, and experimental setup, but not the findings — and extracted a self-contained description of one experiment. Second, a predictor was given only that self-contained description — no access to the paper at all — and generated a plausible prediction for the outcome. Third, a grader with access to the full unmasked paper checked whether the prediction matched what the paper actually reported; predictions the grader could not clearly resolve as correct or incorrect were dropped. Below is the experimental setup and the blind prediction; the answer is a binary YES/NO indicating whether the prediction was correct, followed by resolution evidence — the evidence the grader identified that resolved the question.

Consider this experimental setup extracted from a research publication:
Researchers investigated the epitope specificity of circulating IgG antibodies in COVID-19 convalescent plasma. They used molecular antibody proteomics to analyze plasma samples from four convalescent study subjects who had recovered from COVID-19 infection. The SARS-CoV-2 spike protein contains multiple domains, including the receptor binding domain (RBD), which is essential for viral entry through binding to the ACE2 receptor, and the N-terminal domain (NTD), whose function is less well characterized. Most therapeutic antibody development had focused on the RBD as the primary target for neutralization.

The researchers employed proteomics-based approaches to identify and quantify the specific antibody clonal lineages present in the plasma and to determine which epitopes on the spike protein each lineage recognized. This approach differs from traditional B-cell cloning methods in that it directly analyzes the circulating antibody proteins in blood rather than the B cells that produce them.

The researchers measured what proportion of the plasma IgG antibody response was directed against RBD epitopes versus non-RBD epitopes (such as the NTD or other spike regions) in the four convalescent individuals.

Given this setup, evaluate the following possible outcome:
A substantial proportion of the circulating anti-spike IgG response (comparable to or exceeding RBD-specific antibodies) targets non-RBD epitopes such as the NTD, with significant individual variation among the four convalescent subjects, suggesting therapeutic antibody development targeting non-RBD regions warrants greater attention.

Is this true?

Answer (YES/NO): YES